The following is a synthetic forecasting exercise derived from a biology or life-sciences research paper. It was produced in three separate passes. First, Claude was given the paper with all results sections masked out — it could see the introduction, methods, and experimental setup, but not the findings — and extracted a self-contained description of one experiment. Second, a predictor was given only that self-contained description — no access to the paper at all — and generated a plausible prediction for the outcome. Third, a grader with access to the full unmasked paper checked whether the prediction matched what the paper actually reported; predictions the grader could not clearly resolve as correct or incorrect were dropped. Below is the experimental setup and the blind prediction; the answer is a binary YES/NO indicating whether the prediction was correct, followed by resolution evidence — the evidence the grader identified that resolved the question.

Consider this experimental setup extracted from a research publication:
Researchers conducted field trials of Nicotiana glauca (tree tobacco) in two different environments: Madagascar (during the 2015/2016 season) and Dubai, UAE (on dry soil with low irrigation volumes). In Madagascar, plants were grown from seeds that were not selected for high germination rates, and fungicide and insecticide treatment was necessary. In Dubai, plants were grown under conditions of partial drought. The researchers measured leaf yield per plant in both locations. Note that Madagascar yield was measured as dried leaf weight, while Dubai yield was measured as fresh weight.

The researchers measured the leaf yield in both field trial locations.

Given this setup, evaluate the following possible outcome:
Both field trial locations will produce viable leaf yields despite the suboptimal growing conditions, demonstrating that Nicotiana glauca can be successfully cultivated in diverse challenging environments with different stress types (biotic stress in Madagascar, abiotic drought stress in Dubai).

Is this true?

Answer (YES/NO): YES